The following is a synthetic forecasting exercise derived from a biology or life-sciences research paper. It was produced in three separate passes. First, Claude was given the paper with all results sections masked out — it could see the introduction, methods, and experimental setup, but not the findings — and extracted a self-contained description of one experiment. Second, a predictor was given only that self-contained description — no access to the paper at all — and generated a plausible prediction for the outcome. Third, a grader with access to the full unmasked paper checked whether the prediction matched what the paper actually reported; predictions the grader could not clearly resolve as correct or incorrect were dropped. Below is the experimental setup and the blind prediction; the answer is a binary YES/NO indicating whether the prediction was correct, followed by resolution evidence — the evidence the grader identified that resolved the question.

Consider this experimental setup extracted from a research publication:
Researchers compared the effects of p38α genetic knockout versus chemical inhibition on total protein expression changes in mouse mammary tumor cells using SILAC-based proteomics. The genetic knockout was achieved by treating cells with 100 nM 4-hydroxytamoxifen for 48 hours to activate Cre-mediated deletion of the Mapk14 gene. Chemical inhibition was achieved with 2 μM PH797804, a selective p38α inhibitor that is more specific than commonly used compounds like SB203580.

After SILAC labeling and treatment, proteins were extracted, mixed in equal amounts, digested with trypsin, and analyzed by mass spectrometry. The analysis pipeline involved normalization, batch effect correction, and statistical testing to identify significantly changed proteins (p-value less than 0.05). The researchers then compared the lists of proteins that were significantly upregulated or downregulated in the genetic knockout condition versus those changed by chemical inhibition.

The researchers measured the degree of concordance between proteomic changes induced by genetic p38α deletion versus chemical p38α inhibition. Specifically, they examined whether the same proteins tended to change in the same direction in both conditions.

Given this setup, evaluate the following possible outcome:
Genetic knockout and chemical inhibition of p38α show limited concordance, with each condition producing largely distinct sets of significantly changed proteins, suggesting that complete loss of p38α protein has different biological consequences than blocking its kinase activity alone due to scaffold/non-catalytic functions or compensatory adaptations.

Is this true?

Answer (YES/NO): NO